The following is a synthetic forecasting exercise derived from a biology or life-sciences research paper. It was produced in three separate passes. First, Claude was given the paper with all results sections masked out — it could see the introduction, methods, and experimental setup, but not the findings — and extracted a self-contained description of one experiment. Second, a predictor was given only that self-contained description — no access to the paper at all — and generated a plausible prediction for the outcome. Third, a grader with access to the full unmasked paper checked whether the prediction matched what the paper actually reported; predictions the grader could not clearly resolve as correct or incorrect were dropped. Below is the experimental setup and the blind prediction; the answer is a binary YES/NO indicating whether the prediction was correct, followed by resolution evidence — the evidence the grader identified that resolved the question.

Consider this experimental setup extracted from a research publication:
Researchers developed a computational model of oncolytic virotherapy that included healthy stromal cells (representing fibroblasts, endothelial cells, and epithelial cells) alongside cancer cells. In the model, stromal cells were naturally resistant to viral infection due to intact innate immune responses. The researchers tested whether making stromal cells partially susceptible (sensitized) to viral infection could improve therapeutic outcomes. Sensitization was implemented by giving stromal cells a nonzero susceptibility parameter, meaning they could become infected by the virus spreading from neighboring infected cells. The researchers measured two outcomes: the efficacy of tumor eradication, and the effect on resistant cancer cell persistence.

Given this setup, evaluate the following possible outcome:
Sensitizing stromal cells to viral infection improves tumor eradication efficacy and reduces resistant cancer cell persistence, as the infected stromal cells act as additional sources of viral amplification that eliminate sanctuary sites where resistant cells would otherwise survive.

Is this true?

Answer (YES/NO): NO